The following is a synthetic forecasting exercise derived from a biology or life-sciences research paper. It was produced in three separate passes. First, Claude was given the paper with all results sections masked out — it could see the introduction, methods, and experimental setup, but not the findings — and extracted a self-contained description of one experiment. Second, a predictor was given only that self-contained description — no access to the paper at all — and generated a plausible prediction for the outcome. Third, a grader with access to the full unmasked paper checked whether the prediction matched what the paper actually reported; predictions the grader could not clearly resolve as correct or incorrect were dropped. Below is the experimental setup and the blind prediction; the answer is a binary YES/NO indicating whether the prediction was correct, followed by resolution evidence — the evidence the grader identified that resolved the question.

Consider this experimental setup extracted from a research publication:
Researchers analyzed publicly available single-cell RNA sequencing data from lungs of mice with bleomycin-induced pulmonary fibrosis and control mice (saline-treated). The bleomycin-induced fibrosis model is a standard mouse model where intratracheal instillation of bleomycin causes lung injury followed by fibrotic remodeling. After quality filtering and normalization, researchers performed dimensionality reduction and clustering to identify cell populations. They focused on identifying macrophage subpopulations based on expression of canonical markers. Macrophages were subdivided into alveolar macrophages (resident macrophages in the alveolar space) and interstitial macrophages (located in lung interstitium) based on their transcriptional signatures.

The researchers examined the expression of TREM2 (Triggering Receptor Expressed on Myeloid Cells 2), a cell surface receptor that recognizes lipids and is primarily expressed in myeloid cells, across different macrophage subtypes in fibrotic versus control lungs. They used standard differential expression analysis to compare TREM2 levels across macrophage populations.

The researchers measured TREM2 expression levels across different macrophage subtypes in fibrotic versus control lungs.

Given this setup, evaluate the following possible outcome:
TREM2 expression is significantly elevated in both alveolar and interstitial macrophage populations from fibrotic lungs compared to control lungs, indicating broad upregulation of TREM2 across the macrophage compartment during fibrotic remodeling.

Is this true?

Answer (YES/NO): NO